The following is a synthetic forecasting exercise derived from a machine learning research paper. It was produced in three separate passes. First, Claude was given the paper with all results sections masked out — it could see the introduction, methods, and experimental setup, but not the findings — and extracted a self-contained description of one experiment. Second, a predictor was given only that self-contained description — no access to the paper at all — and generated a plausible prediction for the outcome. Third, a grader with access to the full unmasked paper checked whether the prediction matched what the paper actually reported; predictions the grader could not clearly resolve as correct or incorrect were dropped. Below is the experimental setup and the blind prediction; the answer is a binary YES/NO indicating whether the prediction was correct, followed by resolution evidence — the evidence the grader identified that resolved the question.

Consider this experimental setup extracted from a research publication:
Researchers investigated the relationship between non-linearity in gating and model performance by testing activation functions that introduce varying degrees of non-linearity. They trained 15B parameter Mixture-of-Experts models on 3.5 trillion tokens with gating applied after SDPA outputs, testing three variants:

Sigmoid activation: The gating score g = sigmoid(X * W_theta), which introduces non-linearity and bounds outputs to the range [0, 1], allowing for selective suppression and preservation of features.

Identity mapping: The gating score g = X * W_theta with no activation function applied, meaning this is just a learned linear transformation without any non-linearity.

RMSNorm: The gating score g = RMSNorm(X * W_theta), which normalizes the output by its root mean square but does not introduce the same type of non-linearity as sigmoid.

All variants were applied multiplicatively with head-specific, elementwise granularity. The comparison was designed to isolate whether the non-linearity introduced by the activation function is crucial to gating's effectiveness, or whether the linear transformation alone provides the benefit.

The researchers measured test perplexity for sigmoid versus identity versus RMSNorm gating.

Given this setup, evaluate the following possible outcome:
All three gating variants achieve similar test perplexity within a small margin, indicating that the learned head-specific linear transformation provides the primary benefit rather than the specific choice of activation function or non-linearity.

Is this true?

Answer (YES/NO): NO